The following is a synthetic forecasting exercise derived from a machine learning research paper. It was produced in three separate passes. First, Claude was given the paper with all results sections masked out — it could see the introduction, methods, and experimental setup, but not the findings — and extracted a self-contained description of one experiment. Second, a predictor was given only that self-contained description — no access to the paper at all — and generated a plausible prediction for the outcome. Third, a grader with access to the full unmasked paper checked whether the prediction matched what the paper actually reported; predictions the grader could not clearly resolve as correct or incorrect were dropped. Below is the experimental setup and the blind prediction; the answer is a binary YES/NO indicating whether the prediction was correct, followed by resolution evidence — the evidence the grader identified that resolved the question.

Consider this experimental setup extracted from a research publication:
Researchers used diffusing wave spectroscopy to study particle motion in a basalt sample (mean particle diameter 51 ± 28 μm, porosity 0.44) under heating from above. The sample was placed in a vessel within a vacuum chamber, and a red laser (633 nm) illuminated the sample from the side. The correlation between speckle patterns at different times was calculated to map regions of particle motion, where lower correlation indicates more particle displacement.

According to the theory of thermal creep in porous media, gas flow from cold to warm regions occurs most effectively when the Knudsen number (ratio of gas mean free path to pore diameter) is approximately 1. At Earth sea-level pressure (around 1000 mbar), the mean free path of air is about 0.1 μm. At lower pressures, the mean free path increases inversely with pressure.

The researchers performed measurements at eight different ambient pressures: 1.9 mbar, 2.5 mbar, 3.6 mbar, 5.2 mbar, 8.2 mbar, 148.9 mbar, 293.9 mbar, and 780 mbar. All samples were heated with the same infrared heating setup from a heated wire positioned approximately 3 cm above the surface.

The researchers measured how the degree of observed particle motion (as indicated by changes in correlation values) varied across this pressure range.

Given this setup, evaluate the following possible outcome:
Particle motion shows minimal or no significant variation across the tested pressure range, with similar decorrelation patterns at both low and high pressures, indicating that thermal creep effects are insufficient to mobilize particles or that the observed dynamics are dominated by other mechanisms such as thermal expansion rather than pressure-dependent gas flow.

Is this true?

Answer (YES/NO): NO